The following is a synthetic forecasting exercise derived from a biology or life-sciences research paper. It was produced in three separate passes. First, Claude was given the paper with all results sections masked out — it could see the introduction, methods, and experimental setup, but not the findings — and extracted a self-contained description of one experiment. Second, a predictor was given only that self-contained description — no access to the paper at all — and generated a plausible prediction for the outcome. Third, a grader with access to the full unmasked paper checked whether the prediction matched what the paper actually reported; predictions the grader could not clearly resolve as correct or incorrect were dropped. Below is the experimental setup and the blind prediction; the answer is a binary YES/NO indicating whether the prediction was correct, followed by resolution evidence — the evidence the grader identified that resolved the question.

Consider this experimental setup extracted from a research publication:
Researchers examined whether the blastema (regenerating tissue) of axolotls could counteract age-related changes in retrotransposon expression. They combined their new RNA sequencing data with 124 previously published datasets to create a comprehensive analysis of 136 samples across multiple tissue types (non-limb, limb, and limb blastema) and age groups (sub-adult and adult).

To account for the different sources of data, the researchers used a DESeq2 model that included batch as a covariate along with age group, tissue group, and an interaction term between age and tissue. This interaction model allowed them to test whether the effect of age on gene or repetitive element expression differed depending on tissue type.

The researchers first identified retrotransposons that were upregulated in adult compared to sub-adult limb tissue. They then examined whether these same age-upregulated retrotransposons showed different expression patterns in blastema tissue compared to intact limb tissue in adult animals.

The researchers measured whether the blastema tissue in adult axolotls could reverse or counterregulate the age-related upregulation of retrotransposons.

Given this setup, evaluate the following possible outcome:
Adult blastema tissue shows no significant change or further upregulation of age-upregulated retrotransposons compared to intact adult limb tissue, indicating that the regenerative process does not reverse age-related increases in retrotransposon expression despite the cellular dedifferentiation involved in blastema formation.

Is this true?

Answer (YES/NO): NO